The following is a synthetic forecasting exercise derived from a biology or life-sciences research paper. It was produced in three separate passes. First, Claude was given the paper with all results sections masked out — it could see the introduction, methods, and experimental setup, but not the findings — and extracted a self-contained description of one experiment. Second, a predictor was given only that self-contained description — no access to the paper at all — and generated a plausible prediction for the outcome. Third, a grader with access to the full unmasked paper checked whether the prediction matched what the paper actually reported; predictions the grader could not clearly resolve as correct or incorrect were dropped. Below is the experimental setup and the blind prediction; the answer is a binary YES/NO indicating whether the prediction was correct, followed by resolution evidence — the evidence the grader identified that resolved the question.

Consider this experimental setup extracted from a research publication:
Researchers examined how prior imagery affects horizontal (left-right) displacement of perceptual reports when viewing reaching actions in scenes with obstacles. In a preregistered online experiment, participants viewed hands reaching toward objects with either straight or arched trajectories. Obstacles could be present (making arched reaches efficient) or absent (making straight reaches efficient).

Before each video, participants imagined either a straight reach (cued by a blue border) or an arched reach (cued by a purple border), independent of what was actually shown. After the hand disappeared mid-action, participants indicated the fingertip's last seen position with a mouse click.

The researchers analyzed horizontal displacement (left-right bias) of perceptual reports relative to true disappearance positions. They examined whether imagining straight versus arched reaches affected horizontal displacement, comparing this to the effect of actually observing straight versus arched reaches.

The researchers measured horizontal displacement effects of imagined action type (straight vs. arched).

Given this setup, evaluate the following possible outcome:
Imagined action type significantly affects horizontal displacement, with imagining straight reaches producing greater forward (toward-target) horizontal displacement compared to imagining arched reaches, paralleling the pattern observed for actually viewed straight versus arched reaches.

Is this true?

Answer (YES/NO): NO